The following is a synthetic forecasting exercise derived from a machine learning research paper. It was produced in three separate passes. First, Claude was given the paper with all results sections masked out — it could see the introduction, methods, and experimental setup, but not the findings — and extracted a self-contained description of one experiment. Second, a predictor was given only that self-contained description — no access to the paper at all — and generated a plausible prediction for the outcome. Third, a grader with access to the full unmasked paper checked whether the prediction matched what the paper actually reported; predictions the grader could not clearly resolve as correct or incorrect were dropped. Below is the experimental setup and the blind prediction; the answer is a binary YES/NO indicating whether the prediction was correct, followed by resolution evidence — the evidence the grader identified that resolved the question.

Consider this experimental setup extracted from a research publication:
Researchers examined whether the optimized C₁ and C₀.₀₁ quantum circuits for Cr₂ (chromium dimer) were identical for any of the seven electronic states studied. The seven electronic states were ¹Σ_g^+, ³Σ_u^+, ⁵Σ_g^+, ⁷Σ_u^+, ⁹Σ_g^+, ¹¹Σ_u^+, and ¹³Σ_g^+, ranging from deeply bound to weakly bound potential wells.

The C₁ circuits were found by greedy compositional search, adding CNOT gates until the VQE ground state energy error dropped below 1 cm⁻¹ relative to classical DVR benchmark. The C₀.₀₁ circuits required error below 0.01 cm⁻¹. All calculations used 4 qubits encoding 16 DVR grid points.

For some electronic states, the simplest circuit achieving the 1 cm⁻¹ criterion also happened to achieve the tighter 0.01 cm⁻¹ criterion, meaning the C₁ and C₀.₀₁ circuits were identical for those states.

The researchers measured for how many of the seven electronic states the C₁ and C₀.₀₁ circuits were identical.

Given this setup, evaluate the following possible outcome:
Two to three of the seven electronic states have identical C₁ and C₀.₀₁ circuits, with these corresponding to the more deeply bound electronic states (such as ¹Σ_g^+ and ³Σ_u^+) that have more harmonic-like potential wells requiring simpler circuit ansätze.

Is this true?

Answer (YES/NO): NO